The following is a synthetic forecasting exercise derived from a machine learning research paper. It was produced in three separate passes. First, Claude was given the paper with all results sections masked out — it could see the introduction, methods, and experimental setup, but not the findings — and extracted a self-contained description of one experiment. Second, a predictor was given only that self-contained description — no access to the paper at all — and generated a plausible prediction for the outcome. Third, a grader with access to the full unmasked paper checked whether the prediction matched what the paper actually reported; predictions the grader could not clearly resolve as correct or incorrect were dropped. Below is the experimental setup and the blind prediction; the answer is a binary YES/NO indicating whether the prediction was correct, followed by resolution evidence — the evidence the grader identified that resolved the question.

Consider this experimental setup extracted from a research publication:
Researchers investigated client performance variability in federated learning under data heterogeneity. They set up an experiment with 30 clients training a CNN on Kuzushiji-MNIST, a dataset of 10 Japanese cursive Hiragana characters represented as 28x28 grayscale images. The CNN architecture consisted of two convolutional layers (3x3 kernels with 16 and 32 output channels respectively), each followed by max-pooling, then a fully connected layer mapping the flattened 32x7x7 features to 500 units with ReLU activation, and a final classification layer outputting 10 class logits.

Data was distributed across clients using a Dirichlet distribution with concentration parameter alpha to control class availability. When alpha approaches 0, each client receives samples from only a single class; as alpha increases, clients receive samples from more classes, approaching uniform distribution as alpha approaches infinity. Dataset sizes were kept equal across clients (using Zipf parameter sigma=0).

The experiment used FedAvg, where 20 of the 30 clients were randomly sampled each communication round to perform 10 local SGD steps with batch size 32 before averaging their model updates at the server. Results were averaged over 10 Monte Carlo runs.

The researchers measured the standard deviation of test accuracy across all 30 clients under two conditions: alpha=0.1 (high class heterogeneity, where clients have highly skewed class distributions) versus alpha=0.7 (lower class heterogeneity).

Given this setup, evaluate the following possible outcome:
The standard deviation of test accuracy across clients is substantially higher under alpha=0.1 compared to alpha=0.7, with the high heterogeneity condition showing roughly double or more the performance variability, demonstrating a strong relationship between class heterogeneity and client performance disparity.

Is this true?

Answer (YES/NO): YES